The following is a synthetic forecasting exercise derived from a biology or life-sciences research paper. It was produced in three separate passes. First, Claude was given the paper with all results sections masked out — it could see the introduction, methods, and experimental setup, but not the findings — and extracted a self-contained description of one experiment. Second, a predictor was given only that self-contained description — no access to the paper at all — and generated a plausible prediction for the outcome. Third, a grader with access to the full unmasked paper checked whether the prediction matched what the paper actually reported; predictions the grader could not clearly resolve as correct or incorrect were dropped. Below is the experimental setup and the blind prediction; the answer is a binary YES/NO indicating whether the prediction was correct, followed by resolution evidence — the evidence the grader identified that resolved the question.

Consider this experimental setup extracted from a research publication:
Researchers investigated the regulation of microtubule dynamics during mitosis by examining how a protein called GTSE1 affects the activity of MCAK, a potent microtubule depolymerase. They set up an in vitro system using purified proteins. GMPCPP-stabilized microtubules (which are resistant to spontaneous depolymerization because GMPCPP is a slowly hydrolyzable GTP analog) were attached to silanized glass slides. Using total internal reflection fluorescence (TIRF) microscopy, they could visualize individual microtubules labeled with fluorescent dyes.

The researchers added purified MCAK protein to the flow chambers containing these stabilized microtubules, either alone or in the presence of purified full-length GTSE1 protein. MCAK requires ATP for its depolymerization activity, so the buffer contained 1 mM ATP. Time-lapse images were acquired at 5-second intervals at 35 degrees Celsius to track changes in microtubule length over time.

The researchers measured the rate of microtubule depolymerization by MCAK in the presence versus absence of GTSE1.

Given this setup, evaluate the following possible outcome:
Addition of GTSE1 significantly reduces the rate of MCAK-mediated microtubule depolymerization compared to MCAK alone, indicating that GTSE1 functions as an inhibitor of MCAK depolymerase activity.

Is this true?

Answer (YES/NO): YES